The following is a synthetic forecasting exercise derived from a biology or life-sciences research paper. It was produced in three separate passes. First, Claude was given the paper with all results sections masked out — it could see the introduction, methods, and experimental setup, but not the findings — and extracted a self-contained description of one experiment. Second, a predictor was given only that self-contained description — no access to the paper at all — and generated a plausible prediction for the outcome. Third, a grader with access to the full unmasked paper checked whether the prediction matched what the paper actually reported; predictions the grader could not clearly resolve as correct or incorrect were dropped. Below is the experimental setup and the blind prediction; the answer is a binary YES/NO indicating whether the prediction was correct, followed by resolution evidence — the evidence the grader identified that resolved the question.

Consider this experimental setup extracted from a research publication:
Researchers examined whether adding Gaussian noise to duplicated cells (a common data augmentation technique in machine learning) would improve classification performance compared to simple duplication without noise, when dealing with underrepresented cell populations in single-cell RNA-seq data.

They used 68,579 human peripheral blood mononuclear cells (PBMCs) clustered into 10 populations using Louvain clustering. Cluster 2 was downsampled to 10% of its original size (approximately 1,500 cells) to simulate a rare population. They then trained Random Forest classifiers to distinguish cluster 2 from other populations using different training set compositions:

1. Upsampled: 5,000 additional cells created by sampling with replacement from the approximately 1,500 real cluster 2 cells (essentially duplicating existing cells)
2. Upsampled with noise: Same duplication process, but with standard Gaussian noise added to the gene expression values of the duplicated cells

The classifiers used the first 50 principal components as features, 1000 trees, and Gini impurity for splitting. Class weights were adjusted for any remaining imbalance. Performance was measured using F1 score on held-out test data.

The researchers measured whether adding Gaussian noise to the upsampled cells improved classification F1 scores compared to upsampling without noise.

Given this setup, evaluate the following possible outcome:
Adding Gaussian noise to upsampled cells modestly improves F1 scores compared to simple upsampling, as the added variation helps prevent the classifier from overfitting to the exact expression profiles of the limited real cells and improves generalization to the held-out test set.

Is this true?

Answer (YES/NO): NO